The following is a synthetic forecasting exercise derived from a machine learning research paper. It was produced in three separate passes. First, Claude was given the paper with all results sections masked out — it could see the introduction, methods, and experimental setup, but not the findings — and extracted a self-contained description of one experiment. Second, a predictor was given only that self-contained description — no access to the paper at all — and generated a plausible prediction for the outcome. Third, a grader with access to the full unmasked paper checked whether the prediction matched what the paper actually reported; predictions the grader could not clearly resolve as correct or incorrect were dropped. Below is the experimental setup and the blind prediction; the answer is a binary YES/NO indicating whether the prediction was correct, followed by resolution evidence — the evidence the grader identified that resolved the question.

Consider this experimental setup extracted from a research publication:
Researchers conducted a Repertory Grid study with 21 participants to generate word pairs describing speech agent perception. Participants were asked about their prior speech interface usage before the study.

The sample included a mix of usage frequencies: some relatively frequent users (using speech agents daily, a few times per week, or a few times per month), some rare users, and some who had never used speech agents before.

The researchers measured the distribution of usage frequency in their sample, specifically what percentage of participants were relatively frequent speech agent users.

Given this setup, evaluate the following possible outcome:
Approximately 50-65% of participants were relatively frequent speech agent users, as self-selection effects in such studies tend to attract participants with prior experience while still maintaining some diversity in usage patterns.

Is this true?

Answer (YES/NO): NO